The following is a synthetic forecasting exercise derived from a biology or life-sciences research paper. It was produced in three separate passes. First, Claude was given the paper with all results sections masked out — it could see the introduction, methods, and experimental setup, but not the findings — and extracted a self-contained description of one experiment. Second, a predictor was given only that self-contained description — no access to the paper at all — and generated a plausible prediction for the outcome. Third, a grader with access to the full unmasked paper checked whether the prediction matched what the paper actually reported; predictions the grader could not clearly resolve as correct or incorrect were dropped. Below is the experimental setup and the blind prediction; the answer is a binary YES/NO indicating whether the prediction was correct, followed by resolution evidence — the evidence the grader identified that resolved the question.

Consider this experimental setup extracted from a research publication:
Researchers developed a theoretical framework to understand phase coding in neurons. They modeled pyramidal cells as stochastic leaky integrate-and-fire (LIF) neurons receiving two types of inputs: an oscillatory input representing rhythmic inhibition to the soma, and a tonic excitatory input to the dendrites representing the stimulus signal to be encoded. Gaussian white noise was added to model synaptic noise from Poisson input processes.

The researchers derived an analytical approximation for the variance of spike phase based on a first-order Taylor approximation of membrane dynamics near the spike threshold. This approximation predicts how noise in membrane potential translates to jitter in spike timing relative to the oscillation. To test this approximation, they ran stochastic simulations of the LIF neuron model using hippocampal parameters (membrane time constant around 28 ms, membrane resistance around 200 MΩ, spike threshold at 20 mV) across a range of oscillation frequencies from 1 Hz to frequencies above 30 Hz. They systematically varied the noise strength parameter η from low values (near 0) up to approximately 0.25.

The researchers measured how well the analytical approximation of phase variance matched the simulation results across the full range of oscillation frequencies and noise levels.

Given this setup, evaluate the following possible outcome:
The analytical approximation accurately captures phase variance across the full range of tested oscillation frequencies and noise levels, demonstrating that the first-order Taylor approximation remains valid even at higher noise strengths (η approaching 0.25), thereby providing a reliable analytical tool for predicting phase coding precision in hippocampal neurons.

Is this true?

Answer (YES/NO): NO